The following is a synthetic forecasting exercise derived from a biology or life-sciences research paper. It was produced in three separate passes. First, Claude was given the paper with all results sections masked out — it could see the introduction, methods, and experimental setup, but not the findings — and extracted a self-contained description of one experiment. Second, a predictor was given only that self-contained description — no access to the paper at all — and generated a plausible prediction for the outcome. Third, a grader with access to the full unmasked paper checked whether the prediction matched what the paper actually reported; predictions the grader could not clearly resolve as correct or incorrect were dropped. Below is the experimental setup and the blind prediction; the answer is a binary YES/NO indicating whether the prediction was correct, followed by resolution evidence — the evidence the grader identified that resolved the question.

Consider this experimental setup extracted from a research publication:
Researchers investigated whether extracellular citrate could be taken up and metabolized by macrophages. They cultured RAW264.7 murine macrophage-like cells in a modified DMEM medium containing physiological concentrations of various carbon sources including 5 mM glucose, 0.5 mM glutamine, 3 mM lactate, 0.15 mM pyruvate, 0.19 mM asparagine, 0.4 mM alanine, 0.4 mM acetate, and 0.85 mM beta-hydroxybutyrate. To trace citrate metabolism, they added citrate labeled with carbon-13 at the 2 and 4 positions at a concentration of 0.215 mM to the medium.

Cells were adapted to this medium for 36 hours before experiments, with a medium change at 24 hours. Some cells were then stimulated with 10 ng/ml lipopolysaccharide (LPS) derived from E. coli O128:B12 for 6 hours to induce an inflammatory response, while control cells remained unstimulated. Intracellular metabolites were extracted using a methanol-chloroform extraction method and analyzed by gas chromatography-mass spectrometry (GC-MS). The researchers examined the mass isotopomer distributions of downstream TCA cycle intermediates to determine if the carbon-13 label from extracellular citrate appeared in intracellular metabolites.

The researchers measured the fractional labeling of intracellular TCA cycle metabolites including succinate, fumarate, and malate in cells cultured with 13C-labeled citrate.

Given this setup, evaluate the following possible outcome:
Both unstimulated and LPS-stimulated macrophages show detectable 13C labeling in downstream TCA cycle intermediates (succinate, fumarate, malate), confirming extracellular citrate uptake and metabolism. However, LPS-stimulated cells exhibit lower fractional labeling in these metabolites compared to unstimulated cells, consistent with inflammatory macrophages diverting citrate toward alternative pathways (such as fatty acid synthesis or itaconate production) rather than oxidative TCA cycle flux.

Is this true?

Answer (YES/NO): NO